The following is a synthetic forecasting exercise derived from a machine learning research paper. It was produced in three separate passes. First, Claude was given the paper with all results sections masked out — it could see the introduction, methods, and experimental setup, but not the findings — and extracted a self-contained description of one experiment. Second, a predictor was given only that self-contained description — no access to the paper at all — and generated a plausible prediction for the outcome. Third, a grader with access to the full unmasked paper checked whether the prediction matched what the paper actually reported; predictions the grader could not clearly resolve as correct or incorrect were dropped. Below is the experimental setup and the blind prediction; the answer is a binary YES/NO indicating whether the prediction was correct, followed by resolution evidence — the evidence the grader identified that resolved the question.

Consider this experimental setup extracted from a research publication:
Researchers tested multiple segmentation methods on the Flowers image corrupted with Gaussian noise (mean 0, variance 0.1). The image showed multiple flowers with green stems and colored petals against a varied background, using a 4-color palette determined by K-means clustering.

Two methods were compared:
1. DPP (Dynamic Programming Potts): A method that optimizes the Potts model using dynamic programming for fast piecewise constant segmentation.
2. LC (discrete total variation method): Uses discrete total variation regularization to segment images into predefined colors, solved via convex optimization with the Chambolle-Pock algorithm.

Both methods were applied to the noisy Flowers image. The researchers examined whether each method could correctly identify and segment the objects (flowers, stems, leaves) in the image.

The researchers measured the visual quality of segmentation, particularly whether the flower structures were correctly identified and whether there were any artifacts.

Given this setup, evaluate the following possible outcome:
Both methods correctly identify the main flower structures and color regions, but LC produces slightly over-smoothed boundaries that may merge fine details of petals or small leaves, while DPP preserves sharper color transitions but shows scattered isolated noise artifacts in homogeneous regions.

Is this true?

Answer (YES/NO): NO